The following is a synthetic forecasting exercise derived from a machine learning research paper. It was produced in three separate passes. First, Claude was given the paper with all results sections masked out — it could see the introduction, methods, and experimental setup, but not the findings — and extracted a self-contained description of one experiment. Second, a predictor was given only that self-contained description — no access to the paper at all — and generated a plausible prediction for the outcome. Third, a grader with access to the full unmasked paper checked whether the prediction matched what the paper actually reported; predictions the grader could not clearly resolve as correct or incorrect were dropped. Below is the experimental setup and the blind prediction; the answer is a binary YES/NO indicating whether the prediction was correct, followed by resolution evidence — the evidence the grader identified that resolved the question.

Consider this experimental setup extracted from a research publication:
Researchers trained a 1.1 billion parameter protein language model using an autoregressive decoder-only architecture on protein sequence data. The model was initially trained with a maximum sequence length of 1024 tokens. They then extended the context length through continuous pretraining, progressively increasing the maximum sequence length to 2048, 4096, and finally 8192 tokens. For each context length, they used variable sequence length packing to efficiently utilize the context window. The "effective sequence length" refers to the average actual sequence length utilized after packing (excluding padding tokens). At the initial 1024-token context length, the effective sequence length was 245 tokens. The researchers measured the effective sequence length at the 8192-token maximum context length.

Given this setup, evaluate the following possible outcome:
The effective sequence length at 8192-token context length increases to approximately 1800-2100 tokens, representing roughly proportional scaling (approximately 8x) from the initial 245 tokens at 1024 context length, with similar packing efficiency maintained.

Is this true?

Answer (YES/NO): NO